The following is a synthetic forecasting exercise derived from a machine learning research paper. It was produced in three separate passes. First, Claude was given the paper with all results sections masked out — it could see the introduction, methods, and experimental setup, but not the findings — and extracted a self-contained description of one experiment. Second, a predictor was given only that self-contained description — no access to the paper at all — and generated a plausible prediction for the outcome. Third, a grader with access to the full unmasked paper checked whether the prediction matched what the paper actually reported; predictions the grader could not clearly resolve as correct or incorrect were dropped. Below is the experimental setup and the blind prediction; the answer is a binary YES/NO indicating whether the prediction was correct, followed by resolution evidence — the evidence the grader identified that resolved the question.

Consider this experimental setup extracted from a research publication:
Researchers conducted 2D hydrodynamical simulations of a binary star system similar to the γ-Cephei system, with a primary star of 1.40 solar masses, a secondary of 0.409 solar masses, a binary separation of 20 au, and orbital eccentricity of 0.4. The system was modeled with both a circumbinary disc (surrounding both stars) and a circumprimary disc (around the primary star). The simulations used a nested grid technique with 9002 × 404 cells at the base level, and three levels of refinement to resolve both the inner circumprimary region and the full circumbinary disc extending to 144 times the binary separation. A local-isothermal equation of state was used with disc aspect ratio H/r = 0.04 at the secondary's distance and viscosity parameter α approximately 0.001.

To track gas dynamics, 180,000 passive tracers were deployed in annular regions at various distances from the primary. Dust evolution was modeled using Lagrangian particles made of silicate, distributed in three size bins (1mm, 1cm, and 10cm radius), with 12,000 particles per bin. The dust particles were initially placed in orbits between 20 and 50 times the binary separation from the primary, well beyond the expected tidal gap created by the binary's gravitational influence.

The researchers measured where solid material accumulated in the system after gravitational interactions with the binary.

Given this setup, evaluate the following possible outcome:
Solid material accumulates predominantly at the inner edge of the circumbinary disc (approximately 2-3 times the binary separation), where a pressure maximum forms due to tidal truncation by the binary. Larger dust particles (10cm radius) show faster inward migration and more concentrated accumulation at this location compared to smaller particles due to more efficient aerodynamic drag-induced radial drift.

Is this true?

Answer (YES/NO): NO